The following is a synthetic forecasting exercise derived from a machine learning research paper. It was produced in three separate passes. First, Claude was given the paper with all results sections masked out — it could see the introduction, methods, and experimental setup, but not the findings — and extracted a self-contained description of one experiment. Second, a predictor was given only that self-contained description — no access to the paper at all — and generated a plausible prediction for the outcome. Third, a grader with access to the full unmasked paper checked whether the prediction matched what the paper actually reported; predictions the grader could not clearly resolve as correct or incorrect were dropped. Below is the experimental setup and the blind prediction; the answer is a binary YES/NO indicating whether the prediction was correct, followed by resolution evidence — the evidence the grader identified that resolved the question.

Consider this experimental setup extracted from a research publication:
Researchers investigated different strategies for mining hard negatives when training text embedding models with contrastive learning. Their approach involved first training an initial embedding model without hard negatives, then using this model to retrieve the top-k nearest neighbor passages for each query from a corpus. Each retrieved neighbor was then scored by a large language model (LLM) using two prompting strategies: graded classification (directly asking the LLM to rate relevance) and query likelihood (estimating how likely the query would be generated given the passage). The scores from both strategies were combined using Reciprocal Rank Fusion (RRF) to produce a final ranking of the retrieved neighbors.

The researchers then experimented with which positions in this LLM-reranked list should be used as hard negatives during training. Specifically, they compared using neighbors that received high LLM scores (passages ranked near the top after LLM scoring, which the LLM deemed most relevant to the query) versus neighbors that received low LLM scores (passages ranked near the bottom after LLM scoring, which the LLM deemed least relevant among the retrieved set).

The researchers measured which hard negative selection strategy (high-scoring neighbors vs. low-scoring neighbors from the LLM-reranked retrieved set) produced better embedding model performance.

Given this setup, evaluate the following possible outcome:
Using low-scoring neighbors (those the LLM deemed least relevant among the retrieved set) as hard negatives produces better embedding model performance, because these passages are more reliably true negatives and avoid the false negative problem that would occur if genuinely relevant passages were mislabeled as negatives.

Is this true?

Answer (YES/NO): YES